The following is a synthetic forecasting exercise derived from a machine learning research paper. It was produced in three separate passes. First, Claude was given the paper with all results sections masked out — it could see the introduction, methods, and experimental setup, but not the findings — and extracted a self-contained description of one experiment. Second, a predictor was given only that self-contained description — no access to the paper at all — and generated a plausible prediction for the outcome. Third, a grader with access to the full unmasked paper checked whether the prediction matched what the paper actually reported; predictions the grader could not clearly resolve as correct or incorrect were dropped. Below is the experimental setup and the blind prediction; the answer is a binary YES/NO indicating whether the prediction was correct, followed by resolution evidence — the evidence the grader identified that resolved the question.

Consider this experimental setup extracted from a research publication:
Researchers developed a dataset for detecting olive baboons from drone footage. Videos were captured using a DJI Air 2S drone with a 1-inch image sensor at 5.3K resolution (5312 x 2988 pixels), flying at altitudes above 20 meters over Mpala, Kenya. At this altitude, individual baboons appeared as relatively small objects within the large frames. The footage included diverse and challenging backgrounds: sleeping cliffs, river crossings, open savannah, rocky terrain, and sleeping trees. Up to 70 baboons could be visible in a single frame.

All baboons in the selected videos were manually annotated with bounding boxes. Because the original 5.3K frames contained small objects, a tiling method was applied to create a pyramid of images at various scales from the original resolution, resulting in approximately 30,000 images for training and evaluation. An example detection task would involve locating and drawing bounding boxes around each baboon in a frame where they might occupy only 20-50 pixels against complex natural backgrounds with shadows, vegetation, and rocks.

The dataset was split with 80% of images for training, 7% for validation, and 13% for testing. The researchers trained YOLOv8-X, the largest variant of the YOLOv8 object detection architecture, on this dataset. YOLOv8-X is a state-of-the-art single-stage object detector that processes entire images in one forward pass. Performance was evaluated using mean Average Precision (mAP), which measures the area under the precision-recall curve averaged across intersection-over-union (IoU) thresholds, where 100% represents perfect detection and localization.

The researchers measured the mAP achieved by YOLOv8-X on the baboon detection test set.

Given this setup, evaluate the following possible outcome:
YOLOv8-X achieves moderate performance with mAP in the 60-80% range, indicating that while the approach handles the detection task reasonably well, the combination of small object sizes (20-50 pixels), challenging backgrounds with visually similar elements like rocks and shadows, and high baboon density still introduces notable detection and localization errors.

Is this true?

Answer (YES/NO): NO